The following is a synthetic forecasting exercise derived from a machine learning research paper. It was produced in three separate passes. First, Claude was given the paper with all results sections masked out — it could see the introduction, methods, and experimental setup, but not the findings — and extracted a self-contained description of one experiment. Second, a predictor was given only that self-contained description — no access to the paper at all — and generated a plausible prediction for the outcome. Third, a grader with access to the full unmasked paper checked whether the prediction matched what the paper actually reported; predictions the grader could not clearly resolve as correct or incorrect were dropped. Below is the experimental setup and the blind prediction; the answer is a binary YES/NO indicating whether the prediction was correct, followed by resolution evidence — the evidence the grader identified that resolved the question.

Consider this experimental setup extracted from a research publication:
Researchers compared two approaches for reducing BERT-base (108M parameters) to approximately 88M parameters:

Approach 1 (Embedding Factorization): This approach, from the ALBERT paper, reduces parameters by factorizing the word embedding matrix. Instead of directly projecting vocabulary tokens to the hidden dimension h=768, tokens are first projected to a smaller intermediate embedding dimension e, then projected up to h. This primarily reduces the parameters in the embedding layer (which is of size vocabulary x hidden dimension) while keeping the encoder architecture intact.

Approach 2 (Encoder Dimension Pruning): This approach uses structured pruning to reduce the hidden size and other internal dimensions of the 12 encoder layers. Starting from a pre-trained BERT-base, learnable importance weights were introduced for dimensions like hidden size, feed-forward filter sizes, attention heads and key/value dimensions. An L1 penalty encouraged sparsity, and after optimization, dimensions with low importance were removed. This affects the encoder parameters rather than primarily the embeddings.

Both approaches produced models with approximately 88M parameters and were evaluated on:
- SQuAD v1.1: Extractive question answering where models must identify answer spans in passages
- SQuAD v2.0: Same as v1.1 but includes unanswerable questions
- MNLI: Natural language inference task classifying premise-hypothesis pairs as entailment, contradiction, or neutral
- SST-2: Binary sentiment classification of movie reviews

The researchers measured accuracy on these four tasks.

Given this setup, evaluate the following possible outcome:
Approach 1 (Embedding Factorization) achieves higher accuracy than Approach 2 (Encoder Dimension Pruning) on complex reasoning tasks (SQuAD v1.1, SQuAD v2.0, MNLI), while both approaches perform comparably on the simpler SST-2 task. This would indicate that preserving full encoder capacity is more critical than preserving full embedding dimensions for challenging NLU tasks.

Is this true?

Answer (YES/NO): NO